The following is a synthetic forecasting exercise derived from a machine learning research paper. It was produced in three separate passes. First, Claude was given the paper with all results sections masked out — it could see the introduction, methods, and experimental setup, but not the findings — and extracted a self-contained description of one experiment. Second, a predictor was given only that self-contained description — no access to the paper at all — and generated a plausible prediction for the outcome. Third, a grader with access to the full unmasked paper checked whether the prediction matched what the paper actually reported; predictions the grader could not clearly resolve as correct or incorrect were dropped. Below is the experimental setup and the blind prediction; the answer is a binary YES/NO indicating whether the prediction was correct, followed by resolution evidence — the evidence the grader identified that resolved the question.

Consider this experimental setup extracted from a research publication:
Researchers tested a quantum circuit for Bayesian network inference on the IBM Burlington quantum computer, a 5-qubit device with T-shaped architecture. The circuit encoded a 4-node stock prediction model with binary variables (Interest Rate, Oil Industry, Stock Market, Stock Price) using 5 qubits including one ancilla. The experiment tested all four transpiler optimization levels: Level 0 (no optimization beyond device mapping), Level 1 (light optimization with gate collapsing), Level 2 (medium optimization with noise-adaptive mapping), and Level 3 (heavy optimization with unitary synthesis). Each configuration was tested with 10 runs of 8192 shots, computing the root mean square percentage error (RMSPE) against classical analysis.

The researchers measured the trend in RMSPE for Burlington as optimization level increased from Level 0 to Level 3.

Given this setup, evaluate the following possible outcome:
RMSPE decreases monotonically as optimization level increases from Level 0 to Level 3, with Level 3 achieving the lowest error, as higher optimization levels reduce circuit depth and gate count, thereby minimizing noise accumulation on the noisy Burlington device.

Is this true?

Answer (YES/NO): YES